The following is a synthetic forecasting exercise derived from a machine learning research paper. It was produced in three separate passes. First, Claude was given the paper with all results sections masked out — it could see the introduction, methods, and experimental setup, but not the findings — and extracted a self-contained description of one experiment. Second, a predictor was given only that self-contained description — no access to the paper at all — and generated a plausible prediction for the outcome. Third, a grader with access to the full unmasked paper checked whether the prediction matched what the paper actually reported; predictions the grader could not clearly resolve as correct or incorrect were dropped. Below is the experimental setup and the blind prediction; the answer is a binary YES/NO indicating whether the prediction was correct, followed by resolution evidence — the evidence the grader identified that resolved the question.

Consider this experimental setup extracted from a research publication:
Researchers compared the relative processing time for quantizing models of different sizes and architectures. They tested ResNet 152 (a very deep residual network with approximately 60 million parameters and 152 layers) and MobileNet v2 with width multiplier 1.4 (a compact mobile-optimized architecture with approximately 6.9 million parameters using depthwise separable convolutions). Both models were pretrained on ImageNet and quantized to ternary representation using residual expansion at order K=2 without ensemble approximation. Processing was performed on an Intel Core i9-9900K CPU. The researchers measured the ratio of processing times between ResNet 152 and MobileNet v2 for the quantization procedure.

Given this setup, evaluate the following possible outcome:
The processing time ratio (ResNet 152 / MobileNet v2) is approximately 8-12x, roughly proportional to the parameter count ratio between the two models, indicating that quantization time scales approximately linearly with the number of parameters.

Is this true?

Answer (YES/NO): NO